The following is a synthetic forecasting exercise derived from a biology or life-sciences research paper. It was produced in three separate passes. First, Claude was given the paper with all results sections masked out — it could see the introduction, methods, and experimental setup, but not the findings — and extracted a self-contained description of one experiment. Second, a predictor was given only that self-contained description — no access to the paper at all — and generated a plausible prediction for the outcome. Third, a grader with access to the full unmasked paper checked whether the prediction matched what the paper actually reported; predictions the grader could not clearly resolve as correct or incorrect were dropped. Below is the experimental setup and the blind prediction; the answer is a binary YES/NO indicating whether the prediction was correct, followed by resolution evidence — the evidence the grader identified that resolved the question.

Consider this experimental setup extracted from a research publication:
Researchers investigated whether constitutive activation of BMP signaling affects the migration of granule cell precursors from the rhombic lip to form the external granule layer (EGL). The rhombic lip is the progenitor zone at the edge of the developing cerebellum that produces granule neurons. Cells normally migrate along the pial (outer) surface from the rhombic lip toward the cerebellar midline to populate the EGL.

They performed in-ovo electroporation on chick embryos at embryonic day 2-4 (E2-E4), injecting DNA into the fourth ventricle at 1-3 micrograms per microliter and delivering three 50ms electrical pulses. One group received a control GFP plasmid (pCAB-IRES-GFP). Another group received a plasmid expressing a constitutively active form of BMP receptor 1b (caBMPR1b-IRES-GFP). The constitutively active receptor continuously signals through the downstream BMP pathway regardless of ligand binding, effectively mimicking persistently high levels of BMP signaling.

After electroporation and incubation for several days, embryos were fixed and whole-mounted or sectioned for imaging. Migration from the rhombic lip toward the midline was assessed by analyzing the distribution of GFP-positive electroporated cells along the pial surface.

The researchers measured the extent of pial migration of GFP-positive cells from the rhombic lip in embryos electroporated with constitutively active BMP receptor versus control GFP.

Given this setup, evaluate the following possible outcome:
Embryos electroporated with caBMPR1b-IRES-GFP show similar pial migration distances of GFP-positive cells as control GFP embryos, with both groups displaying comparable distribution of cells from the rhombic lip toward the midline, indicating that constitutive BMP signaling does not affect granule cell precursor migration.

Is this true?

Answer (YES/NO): NO